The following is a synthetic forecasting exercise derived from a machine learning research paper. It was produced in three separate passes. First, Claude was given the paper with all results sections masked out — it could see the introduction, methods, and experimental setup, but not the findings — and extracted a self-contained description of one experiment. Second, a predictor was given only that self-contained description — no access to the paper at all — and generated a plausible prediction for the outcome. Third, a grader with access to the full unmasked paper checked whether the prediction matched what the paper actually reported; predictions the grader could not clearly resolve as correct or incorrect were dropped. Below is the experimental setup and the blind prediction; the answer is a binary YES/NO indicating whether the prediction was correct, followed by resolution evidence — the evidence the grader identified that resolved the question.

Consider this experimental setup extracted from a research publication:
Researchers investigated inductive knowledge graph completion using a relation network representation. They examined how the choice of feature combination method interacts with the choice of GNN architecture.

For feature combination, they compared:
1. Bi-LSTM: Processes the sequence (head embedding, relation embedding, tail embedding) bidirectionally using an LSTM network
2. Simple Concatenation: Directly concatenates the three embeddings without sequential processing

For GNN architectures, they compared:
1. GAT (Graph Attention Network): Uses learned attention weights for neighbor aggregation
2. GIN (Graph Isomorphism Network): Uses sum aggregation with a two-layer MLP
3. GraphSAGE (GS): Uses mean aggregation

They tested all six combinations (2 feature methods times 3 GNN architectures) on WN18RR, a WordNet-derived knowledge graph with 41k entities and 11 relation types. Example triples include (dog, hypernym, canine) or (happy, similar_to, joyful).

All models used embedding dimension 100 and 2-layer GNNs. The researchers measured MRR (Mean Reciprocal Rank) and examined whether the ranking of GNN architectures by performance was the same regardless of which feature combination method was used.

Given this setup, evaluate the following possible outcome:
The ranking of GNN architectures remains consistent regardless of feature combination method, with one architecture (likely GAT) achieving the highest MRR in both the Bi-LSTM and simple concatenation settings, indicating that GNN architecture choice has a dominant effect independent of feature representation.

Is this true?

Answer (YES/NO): NO